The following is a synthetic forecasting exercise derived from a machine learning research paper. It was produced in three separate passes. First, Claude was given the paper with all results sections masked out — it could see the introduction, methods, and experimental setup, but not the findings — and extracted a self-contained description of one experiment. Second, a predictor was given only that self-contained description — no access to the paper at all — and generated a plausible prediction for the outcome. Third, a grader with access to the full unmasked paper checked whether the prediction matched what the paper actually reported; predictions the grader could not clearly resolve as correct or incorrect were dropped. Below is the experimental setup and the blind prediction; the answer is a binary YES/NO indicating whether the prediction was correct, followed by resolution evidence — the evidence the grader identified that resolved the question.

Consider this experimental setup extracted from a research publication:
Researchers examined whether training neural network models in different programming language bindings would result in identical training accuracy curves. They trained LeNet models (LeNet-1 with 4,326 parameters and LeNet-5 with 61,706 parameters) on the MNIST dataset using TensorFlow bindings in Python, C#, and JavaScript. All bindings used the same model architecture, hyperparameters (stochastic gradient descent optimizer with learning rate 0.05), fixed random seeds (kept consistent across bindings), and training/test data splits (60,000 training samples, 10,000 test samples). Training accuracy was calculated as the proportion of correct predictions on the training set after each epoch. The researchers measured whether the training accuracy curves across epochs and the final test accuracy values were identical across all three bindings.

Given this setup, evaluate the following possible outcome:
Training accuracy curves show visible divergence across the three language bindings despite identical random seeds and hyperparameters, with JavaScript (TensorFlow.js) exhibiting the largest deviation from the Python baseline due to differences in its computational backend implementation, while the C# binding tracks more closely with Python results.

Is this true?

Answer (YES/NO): NO